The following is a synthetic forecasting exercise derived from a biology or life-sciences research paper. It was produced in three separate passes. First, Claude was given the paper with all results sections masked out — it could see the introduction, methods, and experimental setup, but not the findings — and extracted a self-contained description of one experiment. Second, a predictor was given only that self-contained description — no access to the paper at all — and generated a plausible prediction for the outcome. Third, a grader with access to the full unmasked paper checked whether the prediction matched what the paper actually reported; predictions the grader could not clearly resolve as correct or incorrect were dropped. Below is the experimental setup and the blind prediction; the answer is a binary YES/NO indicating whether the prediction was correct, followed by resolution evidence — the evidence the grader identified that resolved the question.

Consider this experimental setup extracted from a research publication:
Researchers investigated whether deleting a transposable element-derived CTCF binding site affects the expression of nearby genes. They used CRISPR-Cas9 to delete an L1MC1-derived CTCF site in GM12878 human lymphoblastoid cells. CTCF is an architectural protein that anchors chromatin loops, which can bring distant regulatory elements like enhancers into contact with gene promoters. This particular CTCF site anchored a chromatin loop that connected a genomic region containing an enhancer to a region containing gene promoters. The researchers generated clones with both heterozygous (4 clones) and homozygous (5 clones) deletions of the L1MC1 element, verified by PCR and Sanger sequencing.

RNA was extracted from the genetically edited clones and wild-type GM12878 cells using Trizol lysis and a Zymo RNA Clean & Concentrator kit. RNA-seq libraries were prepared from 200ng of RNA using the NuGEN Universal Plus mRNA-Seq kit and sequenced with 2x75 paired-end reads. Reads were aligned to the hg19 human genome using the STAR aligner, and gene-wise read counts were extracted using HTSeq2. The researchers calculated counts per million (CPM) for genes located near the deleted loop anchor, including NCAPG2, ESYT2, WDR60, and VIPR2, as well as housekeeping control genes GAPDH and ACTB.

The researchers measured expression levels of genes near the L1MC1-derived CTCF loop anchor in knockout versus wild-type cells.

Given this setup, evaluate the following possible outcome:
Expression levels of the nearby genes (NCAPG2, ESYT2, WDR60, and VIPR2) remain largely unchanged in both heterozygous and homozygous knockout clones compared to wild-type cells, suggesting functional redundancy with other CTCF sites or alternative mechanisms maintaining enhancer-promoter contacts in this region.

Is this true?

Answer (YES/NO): NO